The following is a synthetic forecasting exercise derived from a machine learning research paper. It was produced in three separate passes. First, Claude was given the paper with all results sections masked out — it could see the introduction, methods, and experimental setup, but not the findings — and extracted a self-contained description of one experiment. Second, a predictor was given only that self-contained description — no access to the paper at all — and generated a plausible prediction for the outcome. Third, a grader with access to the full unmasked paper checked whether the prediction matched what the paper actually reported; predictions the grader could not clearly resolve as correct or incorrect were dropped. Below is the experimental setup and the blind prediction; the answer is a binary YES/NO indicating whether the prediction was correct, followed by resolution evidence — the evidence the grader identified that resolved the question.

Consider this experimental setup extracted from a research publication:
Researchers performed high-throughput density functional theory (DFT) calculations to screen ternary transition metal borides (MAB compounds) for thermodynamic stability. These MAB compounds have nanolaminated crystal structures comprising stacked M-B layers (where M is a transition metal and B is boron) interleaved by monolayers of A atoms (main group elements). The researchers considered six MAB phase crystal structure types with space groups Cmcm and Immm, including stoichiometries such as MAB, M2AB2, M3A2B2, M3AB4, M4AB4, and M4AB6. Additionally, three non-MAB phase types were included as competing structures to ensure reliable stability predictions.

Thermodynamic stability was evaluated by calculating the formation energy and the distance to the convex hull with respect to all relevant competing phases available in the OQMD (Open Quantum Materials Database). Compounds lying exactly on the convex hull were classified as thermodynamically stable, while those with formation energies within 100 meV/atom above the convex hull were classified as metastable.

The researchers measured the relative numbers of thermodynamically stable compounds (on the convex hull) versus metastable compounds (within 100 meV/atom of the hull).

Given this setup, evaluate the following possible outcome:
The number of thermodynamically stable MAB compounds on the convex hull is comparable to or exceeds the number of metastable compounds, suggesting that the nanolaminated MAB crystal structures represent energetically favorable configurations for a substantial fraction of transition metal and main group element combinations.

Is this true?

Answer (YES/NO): NO